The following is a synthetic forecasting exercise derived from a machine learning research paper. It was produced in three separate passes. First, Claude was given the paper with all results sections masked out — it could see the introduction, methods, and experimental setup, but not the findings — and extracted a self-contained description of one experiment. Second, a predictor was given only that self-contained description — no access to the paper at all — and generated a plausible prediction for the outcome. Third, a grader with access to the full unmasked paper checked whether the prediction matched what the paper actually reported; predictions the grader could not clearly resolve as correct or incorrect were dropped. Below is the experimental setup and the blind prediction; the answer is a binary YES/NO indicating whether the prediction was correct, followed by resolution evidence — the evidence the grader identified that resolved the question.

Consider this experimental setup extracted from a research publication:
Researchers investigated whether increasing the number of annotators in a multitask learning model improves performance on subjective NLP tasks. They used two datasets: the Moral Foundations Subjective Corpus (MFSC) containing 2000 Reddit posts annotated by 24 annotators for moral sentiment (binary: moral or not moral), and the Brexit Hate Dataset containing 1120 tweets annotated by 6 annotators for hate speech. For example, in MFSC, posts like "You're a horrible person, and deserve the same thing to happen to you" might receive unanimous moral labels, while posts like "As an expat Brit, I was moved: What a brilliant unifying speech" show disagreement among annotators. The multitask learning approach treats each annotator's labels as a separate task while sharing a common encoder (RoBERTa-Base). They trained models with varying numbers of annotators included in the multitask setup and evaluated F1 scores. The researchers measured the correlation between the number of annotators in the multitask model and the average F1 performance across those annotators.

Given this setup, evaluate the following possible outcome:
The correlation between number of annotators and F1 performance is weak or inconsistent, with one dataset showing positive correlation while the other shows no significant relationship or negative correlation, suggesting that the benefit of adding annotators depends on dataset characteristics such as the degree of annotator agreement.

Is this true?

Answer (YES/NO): NO